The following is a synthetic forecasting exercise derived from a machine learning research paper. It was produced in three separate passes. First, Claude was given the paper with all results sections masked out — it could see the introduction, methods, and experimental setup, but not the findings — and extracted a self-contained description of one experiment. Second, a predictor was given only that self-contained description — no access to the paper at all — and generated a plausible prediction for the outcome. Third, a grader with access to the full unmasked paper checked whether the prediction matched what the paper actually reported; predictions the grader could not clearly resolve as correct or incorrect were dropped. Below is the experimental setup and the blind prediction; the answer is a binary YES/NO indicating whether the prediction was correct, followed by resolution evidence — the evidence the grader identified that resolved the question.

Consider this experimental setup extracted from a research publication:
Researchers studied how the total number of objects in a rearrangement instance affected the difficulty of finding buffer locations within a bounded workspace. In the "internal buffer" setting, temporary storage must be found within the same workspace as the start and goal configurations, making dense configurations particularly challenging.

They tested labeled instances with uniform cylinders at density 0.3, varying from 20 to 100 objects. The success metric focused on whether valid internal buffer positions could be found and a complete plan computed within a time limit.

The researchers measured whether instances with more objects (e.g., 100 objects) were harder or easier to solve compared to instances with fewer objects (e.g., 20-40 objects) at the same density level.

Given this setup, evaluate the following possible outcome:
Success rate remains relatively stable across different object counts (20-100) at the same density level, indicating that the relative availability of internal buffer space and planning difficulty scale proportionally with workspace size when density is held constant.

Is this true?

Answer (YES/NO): YES